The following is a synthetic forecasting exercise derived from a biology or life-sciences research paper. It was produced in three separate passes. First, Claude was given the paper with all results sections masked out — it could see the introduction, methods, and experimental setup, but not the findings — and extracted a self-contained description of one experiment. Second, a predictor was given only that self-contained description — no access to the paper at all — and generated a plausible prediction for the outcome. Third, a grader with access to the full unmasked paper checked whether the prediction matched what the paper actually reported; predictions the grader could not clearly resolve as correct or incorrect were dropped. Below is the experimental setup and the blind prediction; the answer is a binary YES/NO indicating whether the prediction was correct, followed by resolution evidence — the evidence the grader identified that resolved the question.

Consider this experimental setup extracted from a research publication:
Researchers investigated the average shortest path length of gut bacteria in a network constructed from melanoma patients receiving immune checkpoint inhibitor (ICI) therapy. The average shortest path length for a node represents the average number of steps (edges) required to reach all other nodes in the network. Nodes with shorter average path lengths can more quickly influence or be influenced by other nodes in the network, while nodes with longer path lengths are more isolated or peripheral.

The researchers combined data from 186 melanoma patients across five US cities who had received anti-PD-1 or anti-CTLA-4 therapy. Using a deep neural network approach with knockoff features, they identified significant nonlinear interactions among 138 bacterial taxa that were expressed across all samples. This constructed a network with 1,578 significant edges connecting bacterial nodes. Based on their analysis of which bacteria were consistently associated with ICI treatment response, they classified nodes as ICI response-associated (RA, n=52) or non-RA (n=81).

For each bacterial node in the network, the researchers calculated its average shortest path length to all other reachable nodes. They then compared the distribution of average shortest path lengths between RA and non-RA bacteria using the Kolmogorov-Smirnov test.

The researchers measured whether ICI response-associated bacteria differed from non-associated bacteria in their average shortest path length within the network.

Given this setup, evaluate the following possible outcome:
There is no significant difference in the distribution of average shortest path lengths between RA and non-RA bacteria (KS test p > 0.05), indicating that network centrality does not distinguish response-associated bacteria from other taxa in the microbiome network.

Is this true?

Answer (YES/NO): NO